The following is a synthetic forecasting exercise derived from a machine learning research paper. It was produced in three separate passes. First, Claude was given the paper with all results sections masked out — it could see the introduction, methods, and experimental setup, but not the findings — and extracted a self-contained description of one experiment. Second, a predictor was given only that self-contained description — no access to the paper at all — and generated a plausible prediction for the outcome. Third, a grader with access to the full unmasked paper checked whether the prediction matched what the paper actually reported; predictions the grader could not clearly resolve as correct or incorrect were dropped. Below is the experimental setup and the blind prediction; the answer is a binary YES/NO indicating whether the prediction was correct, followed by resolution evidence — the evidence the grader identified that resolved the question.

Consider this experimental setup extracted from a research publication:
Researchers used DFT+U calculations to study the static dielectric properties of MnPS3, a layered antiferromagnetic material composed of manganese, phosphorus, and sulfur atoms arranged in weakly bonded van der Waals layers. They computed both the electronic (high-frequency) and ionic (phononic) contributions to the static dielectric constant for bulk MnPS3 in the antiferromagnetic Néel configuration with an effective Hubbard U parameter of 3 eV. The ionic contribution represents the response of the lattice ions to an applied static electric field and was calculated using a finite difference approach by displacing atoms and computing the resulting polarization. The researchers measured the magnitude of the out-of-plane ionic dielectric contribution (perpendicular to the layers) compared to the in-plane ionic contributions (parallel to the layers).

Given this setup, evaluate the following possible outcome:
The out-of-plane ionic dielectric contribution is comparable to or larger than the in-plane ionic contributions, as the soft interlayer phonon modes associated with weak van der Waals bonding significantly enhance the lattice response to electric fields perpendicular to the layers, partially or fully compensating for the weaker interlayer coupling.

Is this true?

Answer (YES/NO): NO